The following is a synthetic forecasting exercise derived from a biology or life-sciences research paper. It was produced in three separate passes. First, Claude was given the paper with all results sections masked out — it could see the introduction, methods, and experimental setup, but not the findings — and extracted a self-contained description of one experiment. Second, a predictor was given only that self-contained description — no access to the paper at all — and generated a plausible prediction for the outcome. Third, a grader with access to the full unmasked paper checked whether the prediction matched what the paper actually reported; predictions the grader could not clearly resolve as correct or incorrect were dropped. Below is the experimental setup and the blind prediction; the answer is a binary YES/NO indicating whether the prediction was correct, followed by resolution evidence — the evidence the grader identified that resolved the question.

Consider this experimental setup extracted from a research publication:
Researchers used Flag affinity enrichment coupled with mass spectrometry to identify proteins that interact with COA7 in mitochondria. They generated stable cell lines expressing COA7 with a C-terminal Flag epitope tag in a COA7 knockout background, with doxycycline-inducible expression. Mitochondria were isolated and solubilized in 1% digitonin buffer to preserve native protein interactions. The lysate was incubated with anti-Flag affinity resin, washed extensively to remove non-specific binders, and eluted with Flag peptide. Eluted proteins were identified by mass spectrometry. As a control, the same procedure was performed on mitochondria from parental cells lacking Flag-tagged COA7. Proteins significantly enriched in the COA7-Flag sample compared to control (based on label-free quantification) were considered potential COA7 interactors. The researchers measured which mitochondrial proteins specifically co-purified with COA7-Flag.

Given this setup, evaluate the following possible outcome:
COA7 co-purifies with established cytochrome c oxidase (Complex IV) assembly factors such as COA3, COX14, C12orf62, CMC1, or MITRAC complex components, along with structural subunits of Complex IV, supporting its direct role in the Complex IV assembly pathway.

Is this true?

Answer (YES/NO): NO